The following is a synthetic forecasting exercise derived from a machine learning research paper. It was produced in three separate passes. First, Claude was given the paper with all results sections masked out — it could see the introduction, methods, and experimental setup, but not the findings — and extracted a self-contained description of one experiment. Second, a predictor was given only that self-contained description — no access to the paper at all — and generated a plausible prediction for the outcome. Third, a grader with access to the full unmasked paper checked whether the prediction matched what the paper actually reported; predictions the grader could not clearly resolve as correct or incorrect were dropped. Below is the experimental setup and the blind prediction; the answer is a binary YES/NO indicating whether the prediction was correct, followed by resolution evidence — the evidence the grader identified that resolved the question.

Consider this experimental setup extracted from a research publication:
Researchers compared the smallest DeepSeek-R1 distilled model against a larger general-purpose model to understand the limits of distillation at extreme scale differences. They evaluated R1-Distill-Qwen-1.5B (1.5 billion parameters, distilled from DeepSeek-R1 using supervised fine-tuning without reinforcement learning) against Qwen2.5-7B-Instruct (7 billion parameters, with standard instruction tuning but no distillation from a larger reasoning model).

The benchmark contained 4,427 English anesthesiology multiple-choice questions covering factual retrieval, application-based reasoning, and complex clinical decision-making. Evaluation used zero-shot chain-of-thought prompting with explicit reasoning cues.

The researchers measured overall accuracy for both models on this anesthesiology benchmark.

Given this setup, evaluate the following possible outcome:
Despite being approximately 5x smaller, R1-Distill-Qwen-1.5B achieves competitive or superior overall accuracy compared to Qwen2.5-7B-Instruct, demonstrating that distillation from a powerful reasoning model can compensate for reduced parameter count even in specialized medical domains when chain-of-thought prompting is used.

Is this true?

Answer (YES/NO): NO